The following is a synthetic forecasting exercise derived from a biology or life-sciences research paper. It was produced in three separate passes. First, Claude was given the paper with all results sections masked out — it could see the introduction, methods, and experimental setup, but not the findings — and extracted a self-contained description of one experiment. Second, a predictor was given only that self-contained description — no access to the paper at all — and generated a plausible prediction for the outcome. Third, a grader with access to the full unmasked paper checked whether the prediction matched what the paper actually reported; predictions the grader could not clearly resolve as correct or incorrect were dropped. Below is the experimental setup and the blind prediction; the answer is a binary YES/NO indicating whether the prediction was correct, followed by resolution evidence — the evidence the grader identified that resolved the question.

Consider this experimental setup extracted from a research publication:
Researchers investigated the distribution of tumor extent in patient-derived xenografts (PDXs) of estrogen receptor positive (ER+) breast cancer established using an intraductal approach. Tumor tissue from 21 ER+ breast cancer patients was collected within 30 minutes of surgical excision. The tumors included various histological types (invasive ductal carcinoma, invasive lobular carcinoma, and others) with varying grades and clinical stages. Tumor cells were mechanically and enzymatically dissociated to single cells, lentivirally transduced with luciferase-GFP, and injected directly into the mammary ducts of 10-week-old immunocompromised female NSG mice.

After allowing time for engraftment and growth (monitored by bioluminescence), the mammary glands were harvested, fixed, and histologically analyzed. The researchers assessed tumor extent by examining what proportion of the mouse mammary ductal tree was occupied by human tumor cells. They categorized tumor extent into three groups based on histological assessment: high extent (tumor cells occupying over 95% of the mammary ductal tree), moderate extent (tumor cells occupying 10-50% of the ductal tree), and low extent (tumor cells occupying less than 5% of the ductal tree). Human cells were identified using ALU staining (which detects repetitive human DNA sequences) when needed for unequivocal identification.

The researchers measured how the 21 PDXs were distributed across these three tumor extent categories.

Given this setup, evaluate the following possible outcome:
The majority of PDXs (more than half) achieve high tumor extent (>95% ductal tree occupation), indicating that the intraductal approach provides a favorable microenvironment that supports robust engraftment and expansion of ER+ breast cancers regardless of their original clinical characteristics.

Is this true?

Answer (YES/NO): NO